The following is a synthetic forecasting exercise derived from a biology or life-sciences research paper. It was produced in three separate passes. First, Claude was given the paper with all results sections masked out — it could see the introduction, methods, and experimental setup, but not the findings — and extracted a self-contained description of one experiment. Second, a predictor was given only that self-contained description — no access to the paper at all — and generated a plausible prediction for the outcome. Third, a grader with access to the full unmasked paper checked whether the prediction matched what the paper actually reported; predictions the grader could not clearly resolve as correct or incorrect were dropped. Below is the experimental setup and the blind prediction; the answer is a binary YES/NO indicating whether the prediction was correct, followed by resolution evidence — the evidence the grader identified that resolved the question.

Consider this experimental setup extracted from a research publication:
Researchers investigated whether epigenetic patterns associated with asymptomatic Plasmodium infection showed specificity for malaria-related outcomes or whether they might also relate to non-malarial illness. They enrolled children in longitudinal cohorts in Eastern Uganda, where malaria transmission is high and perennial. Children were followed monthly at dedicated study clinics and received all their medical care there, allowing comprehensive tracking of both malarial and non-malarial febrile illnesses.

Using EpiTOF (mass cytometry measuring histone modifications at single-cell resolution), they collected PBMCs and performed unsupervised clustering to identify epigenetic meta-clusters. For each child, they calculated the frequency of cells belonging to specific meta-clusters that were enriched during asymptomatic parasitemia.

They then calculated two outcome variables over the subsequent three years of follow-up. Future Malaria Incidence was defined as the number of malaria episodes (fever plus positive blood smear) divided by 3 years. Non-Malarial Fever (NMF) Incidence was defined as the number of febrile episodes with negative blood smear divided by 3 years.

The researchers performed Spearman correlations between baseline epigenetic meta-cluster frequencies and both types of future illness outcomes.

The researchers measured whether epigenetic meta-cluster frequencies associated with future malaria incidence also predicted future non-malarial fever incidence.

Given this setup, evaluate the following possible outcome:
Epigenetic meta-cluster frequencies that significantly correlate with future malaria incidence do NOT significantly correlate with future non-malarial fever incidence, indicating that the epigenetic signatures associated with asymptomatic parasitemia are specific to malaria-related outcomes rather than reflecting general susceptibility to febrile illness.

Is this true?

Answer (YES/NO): NO